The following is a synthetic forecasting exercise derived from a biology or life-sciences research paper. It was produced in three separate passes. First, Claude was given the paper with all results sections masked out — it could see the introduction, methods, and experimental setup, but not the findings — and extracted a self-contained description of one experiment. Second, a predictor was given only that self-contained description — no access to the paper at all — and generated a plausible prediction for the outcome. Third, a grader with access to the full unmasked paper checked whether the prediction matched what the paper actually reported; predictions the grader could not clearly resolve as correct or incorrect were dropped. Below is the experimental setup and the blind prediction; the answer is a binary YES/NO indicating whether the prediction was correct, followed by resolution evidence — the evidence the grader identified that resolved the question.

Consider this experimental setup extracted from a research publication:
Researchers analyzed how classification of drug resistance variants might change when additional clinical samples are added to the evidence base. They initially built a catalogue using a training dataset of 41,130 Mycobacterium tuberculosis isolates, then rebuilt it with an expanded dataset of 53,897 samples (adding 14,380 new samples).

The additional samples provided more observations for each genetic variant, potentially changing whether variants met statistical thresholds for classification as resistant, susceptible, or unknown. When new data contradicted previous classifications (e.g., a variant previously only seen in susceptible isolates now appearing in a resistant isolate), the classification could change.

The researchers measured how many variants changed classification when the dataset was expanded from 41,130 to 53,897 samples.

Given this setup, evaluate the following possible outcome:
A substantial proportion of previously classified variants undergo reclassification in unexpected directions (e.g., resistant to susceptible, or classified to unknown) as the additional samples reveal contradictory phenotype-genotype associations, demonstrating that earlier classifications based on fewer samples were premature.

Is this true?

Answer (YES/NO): NO